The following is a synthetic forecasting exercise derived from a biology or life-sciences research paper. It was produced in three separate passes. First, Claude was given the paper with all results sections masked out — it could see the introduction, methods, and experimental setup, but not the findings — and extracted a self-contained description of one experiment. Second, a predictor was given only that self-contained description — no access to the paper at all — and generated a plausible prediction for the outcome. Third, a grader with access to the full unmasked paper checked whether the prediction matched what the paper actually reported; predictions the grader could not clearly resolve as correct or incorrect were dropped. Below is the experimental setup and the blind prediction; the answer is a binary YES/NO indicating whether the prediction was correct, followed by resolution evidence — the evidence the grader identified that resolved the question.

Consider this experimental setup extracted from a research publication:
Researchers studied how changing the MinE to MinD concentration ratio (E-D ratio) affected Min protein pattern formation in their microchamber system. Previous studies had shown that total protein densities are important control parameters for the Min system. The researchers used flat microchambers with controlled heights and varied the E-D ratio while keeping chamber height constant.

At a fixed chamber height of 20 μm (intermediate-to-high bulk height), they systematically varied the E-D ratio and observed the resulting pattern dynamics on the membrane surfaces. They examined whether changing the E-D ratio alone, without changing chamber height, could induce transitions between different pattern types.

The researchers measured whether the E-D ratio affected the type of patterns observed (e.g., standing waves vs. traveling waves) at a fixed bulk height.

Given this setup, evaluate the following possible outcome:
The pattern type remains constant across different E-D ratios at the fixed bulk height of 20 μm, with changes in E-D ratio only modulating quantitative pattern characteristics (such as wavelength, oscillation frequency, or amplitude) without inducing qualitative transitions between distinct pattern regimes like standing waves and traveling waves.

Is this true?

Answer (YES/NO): NO